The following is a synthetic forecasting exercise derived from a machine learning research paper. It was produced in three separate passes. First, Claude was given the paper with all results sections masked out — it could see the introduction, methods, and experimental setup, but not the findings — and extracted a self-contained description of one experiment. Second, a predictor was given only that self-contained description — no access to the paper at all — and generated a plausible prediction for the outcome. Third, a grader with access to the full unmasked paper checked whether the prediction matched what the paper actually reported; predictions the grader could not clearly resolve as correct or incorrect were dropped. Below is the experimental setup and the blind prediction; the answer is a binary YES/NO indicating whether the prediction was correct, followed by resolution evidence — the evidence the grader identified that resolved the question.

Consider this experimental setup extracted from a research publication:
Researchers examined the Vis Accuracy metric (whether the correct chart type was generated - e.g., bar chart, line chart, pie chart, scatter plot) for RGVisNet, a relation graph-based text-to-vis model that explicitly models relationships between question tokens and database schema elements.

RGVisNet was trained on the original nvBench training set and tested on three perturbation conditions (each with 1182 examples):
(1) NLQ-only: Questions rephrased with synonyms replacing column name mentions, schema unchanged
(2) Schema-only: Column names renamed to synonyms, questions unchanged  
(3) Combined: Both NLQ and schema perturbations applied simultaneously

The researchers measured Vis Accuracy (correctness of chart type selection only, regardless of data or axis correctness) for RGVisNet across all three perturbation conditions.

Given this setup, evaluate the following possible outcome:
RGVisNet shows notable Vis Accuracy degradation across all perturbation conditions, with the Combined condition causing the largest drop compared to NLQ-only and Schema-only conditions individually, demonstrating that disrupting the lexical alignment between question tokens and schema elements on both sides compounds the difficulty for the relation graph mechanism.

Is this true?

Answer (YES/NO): NO